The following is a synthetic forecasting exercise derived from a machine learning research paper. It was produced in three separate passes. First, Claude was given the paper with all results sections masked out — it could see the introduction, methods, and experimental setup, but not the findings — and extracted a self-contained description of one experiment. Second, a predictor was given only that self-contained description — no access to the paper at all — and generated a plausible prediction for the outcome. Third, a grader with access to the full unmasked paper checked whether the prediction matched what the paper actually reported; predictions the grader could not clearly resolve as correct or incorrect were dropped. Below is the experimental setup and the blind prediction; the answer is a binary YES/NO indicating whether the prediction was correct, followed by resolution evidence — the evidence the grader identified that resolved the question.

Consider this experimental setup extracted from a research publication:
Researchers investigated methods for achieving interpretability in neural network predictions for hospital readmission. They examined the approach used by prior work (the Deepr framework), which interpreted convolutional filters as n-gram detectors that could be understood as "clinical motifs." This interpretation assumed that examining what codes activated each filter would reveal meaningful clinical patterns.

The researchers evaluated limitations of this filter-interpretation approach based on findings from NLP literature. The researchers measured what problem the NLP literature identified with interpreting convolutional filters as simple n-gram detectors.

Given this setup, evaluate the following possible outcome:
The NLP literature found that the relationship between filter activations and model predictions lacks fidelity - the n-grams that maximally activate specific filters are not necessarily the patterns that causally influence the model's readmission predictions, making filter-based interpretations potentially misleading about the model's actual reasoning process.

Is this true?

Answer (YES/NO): NO